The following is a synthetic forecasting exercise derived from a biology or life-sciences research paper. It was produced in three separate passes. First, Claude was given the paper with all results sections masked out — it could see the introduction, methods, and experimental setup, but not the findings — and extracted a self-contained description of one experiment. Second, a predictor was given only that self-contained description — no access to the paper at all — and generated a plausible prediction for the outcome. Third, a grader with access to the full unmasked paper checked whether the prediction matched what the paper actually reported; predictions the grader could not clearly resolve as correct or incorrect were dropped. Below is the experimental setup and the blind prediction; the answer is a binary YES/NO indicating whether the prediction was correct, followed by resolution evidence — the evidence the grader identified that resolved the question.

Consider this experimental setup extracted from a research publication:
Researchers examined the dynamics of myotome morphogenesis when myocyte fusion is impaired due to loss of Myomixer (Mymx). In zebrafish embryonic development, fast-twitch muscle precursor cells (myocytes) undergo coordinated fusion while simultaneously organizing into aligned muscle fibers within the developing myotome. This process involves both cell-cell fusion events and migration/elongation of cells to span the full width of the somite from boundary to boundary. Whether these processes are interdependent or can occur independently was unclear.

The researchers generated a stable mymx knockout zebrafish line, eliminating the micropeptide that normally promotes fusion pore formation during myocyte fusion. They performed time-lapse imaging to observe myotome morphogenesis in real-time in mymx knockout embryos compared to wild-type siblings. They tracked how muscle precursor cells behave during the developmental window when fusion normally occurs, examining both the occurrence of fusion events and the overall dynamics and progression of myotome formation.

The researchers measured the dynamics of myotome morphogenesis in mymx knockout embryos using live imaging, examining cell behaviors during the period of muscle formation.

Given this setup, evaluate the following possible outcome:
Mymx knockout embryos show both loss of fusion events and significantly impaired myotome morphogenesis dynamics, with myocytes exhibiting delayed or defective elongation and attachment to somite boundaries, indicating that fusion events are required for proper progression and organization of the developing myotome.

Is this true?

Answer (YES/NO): NO